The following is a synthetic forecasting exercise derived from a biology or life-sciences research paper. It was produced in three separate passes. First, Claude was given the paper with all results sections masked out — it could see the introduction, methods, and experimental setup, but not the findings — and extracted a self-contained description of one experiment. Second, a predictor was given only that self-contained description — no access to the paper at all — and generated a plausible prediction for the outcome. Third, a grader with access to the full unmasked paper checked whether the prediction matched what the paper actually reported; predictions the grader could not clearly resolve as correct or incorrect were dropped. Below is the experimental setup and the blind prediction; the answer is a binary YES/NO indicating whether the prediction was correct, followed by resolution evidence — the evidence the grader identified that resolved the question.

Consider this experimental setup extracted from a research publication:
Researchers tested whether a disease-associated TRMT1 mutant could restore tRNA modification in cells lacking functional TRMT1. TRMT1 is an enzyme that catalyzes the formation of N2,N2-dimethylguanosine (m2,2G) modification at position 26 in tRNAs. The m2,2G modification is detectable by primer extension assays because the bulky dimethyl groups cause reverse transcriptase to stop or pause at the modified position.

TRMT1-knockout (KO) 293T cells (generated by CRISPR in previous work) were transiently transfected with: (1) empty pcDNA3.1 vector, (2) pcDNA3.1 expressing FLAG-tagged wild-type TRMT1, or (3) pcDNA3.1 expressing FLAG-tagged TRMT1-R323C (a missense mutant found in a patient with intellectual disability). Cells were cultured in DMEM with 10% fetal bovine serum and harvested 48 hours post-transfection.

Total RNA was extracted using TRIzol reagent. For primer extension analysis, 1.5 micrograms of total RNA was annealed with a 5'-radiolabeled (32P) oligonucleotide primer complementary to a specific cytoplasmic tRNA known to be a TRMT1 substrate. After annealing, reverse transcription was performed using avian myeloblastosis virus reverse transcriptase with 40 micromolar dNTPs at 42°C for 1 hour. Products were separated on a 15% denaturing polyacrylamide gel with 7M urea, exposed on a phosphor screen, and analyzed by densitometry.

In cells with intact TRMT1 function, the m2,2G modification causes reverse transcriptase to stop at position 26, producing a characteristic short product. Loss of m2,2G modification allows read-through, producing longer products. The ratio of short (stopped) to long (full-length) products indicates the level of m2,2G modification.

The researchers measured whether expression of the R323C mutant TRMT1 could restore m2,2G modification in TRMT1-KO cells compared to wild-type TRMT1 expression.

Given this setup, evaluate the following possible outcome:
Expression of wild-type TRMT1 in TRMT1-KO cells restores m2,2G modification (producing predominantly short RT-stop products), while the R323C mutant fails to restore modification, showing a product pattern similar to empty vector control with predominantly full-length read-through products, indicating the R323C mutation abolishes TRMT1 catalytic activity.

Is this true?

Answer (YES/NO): NO